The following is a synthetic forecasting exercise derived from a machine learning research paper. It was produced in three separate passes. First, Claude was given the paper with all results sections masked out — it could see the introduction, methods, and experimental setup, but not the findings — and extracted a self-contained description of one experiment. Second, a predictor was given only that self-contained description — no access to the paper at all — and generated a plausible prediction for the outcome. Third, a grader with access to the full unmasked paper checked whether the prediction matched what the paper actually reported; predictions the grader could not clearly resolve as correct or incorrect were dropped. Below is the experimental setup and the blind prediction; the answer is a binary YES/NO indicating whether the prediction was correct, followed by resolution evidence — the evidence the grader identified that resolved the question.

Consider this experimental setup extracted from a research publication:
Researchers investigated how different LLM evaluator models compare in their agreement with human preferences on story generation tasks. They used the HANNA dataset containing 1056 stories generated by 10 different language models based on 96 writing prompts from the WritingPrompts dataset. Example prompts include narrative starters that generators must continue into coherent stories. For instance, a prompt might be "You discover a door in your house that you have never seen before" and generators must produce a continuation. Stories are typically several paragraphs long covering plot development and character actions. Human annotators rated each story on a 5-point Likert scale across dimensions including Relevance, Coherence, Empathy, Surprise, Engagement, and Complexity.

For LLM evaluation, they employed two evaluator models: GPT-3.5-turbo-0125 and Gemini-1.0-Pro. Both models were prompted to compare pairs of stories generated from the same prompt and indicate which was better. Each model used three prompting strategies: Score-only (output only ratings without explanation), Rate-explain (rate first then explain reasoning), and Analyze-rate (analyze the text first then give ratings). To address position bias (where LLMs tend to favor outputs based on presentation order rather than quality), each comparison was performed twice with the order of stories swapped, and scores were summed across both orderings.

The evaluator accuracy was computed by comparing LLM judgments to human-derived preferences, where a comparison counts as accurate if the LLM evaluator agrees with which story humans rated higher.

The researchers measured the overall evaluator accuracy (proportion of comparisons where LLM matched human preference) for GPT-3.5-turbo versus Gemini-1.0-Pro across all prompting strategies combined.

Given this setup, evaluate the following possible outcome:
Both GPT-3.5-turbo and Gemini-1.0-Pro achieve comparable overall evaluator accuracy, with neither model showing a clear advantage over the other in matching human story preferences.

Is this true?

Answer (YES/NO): NO